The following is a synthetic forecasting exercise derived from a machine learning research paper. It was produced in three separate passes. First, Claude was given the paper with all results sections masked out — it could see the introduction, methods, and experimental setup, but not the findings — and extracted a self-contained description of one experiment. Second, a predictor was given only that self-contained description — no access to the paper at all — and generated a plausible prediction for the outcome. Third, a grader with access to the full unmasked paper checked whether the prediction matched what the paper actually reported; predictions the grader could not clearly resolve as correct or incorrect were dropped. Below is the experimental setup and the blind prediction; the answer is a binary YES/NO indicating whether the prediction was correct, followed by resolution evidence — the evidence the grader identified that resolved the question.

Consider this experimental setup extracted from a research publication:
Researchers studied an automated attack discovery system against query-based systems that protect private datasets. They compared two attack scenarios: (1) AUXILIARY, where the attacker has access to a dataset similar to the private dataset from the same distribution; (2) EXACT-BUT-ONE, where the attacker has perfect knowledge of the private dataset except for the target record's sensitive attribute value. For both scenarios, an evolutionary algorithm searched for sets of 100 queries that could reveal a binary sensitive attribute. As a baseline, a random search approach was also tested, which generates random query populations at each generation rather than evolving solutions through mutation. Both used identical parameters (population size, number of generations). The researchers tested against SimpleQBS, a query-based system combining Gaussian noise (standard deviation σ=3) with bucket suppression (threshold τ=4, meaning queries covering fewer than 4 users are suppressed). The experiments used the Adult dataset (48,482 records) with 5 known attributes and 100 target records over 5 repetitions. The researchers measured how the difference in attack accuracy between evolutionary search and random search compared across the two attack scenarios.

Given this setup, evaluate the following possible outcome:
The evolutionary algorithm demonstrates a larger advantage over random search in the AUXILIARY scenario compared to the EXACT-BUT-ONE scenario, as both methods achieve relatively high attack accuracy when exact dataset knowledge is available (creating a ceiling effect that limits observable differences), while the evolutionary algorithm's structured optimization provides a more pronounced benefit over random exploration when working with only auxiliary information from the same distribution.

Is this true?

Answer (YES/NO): NO